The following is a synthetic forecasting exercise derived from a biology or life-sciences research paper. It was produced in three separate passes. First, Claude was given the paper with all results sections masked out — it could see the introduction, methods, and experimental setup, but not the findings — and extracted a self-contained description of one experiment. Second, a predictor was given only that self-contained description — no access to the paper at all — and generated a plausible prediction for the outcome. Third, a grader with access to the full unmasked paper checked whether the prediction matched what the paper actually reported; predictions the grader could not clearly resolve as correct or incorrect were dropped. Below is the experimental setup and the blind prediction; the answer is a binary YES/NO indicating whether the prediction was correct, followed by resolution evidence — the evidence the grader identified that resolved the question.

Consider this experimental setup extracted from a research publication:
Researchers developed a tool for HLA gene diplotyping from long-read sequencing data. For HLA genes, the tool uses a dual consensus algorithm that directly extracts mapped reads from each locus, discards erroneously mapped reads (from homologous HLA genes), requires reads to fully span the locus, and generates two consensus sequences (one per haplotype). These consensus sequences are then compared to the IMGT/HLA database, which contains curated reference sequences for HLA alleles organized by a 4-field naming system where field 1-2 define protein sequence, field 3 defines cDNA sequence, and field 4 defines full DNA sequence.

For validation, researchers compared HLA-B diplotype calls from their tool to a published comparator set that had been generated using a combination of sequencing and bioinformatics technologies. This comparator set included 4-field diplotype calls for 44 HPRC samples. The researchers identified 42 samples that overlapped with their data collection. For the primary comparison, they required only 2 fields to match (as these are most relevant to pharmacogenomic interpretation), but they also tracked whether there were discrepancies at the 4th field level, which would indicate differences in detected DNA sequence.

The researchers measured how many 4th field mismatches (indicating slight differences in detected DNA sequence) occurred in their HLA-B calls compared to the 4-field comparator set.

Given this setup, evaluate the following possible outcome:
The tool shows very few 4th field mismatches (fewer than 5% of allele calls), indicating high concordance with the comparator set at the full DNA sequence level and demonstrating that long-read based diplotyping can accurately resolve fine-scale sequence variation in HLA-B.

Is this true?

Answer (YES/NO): NO